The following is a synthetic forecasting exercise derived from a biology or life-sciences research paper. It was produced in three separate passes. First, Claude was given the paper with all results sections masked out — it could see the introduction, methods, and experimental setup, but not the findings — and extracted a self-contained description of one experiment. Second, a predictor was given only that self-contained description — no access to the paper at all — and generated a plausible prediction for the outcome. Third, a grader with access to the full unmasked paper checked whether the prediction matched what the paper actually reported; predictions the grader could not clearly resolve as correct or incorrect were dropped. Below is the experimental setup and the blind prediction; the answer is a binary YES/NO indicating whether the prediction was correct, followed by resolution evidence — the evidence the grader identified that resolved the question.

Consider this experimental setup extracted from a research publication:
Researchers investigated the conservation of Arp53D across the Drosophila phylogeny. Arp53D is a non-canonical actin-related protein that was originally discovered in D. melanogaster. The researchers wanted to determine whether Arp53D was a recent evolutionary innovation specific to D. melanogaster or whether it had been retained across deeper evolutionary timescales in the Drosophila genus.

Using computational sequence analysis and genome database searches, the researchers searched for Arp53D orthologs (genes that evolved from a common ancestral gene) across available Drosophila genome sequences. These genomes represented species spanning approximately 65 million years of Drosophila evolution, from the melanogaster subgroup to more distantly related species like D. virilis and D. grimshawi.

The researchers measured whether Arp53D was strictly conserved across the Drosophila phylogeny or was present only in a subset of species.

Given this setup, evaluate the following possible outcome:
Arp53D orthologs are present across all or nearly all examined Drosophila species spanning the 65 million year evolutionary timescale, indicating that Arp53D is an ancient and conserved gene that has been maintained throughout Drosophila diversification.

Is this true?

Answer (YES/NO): YES